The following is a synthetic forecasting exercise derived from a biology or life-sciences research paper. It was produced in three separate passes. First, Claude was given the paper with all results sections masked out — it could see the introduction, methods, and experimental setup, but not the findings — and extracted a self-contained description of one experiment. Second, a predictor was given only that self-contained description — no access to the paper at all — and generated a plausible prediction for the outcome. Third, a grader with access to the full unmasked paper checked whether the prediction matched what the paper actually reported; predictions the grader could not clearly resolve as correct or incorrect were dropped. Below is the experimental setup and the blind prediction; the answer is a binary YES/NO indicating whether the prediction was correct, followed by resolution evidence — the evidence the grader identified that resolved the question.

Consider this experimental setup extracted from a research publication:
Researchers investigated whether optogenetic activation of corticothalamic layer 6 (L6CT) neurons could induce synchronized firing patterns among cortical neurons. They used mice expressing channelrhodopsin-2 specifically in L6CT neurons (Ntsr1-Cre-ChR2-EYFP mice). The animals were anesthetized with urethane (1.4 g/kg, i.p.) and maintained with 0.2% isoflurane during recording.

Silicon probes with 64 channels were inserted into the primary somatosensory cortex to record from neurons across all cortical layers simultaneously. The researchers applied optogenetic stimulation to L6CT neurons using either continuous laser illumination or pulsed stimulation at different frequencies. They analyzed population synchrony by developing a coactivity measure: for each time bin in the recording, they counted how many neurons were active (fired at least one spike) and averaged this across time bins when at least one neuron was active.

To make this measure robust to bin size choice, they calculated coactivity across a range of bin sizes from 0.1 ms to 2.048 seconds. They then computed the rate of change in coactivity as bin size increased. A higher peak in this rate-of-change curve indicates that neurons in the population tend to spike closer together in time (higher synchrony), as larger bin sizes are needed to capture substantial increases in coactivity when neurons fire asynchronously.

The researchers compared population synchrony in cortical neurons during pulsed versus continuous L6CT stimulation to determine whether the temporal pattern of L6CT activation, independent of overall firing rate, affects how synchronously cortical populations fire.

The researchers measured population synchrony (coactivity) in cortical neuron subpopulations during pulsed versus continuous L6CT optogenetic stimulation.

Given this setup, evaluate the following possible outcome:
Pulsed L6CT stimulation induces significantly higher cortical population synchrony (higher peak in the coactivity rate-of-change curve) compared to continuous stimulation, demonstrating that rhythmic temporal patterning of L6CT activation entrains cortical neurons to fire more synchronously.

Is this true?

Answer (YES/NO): YES